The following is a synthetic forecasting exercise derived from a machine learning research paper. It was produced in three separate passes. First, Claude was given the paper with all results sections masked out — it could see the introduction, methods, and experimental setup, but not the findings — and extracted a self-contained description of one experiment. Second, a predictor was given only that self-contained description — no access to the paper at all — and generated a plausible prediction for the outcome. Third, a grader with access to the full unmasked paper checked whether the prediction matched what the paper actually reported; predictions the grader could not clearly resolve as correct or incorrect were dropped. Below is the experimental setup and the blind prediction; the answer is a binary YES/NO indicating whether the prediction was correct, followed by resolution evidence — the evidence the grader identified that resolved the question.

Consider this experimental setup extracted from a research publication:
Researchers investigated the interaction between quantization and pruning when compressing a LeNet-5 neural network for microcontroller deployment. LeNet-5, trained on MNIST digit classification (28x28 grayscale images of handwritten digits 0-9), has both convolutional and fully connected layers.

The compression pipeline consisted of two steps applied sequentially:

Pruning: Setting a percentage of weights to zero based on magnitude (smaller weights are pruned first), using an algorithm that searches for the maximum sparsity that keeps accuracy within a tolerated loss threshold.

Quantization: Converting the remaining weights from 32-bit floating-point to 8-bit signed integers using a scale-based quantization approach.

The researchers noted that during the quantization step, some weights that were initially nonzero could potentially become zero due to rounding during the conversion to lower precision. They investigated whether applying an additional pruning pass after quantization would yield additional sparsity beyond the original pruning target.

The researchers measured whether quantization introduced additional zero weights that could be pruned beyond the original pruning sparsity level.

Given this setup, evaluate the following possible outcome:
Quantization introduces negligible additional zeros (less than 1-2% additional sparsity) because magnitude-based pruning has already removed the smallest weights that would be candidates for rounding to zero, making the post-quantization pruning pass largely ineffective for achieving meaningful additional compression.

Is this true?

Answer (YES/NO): YES